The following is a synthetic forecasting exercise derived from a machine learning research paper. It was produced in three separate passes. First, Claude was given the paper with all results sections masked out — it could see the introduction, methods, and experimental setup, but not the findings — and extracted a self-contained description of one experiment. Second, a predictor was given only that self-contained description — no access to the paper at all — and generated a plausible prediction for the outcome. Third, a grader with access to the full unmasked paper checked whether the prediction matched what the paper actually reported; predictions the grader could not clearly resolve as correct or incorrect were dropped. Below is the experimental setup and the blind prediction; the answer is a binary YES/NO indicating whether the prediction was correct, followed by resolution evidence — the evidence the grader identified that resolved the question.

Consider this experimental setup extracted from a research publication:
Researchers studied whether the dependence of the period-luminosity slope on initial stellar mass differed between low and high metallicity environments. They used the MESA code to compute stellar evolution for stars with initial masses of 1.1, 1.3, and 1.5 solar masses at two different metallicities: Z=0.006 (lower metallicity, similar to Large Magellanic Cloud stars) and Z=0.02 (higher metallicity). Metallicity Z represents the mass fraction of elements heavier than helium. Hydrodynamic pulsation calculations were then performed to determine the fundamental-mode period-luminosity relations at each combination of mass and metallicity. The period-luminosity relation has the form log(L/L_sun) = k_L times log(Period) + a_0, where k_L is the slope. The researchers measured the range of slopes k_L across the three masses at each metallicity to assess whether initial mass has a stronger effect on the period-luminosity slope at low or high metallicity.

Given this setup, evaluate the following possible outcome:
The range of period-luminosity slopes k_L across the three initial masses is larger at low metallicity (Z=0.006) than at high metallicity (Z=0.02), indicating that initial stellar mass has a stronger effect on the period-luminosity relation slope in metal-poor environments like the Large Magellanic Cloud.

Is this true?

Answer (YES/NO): YES